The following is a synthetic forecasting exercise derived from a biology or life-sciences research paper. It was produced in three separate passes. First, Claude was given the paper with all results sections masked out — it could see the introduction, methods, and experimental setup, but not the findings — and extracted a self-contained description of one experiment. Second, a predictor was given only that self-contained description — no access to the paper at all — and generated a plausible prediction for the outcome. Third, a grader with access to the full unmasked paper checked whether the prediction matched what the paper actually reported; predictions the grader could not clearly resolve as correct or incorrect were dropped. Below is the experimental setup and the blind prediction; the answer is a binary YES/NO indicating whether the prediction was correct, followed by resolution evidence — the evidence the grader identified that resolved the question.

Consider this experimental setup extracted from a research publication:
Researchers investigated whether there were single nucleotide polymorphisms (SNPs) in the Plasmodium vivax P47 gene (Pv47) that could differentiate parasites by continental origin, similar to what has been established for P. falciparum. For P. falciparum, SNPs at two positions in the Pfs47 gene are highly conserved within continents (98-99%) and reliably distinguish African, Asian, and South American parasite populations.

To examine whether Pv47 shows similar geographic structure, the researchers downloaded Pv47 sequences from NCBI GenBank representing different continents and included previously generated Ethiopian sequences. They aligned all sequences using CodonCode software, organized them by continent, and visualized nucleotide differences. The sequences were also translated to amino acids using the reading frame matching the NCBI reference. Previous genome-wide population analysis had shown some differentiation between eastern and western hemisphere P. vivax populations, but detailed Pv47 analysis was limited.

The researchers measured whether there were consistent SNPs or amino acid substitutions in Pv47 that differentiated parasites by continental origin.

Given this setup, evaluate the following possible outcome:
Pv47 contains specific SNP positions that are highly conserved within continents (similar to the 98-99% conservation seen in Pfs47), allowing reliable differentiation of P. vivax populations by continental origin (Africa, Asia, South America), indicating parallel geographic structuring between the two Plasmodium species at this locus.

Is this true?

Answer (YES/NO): NO